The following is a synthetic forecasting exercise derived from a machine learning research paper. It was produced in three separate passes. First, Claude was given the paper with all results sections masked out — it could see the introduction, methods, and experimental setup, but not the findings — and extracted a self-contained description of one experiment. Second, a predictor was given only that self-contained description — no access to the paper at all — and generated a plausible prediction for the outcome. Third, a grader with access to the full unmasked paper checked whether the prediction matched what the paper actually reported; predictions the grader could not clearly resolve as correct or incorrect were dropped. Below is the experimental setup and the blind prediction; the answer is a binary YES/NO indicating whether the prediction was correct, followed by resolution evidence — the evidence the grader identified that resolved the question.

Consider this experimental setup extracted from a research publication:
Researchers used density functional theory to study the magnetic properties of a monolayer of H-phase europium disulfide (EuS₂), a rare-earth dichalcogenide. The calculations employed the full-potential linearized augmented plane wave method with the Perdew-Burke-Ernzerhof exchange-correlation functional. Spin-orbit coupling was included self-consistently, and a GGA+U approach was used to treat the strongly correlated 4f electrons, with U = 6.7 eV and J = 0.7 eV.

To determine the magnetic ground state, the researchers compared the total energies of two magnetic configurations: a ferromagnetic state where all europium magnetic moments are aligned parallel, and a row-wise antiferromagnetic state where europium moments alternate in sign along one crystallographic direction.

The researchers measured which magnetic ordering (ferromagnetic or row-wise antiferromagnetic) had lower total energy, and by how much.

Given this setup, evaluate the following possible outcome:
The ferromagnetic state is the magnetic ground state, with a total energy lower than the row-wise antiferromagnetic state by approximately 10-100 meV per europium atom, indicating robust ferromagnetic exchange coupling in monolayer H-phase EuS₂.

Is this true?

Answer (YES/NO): NO